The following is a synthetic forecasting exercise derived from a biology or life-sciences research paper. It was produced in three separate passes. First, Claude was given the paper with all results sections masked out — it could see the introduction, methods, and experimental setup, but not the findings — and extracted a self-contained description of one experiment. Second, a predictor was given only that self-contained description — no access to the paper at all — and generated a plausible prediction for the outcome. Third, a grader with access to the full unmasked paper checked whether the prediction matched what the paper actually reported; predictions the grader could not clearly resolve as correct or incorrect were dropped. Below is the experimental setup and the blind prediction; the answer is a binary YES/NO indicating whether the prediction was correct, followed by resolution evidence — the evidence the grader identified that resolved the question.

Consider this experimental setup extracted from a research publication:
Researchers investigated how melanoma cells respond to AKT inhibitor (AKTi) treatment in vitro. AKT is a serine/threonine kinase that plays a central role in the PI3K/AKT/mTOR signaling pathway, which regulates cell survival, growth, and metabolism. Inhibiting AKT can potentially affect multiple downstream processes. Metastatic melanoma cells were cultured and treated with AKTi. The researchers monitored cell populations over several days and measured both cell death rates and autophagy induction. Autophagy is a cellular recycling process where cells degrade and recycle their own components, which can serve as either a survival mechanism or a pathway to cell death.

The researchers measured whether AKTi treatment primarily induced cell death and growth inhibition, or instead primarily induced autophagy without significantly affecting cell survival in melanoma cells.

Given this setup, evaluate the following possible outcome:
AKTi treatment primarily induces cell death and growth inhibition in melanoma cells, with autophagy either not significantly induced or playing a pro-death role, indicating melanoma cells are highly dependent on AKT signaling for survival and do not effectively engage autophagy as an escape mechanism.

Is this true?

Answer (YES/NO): NO